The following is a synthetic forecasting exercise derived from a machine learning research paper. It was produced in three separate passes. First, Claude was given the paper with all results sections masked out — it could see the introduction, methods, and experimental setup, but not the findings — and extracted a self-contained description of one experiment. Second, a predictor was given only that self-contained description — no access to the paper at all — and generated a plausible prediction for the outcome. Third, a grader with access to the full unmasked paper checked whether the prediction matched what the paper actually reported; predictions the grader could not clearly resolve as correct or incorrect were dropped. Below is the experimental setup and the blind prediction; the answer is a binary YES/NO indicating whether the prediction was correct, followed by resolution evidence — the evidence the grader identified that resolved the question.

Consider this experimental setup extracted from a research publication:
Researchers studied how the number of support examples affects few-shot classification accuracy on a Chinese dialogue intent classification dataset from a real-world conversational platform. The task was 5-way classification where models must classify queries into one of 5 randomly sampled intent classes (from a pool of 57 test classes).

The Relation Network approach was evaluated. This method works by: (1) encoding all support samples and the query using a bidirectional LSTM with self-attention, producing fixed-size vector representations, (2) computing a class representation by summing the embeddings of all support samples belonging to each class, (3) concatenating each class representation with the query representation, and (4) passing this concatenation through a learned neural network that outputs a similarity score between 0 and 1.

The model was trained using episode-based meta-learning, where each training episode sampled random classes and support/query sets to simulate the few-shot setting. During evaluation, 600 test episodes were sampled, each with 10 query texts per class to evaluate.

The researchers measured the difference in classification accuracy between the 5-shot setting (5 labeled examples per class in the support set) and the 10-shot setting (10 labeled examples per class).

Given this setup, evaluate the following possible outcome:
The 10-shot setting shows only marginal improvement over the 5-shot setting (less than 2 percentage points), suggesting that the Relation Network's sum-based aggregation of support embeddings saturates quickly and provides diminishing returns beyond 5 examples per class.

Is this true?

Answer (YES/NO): NO